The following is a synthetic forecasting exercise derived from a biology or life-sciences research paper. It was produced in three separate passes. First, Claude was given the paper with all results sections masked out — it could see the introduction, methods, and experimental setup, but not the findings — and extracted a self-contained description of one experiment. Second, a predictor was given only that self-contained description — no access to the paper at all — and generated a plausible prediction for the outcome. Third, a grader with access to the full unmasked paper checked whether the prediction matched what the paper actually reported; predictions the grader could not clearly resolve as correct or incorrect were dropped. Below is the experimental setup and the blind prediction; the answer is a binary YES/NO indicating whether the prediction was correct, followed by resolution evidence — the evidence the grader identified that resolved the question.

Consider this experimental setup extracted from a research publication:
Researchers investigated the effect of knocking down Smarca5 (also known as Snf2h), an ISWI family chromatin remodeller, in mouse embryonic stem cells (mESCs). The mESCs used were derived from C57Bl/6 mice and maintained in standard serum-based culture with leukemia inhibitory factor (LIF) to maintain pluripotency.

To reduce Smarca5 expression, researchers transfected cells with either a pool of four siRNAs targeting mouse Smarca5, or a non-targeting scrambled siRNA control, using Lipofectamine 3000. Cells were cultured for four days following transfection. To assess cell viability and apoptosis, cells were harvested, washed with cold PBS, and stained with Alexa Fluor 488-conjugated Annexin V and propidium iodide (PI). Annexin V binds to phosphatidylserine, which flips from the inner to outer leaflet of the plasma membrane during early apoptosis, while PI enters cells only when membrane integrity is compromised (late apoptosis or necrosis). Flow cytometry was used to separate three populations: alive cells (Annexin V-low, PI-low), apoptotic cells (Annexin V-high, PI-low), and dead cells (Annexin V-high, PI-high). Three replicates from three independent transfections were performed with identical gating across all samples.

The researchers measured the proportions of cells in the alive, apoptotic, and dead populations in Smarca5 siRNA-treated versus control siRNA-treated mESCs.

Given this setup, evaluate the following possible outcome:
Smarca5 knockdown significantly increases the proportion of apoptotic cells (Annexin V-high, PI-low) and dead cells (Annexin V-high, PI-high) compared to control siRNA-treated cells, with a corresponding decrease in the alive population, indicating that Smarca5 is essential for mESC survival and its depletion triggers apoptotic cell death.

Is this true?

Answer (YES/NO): NO